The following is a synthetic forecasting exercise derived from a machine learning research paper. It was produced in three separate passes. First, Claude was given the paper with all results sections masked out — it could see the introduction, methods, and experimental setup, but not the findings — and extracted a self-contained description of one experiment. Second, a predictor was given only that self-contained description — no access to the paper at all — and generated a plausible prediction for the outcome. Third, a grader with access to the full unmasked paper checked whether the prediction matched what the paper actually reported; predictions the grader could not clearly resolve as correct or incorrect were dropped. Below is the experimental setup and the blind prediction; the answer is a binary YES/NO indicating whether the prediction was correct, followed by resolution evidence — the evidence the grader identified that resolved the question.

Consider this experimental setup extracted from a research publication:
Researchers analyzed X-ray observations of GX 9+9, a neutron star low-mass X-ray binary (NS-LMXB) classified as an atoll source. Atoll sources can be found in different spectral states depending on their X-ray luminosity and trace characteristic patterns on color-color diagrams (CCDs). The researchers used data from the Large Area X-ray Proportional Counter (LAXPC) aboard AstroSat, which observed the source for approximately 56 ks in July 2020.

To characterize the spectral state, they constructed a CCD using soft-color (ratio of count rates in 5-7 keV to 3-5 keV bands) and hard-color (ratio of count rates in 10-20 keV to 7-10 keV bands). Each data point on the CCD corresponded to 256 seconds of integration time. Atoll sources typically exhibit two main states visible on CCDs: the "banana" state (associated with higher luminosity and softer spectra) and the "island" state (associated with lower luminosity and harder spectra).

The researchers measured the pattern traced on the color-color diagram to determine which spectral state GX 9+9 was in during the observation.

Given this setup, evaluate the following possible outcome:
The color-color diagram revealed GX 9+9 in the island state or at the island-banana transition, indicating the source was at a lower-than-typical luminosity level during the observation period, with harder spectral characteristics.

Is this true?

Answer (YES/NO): NO